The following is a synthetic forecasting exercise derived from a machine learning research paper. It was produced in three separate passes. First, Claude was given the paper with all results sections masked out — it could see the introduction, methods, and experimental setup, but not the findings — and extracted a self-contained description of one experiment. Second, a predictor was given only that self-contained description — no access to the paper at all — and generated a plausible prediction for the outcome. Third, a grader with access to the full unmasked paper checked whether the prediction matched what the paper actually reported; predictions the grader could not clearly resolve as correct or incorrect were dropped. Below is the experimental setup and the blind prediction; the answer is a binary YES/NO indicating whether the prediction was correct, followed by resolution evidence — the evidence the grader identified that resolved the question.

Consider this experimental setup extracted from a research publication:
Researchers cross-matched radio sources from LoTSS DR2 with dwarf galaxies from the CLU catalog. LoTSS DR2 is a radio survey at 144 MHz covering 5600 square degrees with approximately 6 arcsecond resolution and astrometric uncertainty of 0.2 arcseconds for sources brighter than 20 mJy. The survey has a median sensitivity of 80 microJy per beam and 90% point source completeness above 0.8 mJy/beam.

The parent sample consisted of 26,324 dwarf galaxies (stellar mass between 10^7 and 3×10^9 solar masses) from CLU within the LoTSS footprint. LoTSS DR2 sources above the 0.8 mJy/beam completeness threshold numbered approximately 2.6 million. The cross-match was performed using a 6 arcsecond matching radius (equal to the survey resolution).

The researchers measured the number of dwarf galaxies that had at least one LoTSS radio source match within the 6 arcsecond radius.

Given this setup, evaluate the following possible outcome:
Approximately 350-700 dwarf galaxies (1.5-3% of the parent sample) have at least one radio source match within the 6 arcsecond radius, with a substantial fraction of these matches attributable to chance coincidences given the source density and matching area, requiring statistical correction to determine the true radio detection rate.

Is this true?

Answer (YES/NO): NO